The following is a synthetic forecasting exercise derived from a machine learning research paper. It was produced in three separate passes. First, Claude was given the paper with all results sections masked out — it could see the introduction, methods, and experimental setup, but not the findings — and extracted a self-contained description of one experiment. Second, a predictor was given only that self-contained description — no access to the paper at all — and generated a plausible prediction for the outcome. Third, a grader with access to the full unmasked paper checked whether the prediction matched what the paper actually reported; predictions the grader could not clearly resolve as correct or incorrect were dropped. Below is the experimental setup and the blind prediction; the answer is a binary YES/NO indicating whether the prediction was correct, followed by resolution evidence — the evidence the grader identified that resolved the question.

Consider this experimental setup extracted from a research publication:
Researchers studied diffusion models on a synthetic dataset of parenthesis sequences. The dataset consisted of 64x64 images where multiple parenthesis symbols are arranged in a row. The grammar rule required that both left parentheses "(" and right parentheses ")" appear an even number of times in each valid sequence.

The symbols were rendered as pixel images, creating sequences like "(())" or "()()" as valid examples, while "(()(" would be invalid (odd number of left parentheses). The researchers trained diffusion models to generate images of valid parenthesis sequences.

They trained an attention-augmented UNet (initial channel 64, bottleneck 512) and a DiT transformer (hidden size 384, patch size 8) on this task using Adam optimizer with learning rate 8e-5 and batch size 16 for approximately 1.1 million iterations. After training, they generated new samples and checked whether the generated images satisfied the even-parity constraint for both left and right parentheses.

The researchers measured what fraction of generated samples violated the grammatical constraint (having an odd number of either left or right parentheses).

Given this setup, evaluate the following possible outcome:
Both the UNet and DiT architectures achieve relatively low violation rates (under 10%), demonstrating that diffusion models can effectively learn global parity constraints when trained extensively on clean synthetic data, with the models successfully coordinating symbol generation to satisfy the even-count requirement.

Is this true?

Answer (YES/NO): NO